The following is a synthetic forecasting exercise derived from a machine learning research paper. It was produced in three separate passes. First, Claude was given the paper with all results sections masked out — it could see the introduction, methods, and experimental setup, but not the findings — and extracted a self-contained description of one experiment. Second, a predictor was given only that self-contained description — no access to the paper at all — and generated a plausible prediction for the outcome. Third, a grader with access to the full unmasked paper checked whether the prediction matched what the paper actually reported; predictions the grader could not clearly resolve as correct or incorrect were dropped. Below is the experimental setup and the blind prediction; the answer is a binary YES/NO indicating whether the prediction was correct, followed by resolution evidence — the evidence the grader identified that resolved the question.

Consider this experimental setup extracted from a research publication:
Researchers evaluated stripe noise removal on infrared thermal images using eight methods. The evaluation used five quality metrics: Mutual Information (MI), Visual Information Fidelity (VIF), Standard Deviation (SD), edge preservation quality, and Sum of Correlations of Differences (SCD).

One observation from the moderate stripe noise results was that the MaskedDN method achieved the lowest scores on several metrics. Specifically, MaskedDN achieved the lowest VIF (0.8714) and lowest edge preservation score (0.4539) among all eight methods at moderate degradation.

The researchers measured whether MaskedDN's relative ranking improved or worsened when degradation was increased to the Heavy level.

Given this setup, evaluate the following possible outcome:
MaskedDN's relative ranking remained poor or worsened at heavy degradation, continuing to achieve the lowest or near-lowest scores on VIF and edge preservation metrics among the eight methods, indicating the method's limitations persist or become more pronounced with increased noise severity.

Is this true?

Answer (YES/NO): YES